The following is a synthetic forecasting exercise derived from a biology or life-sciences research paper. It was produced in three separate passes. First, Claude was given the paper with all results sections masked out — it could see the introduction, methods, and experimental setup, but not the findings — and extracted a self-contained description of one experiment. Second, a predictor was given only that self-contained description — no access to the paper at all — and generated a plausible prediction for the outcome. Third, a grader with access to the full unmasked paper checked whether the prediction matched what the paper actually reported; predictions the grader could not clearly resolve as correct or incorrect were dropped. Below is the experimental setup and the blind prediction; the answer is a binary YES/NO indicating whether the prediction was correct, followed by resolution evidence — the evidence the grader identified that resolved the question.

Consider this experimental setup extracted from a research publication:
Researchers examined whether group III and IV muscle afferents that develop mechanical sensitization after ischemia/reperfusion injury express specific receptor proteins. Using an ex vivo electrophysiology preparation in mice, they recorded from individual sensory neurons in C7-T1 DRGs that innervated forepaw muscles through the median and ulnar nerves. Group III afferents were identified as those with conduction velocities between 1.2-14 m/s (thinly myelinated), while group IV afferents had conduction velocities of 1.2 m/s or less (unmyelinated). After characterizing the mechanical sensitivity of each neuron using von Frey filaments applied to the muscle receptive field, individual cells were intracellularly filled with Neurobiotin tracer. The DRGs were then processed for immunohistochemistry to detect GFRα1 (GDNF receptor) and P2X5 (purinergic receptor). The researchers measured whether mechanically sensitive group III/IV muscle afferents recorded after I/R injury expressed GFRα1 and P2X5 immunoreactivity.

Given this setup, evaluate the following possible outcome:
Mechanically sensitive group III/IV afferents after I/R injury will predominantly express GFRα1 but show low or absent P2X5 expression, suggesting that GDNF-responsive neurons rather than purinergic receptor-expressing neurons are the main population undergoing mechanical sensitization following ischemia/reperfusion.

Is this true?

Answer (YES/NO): NO